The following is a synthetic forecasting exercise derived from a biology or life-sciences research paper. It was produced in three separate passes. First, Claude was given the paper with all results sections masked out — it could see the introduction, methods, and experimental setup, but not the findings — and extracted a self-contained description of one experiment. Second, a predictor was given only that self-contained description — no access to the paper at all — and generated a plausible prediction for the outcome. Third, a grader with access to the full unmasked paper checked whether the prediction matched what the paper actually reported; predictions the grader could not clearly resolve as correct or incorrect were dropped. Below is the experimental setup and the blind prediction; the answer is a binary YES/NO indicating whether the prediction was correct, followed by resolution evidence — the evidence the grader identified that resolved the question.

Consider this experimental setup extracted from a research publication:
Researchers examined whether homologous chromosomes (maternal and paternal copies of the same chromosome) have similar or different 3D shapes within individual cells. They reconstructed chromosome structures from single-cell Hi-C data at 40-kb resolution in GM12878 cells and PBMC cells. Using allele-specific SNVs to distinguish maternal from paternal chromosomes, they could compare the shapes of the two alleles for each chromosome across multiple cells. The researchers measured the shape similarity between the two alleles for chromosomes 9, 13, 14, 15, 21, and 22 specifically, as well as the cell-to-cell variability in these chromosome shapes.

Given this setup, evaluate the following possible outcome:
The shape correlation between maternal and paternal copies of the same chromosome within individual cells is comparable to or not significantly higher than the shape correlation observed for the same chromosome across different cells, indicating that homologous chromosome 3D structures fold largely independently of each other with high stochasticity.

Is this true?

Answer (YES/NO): NO